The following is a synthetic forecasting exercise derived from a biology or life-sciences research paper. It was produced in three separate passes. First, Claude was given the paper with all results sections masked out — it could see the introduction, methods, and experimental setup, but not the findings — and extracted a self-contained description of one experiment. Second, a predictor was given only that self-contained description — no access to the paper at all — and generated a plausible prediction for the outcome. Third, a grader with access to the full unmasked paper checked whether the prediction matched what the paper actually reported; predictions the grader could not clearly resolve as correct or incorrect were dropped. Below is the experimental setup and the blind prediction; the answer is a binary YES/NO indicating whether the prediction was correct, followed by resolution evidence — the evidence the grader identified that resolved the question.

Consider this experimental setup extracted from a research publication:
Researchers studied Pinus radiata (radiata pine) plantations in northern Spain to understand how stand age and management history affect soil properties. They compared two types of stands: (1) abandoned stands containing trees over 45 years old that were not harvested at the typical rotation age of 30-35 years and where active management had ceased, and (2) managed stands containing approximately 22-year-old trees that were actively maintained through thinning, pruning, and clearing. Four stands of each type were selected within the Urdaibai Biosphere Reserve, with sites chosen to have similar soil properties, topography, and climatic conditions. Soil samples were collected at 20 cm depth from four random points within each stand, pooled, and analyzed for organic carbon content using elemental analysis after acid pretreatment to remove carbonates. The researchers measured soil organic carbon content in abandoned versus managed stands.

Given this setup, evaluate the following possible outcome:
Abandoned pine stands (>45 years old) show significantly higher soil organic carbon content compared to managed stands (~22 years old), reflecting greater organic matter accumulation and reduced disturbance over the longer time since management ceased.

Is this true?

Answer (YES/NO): YES